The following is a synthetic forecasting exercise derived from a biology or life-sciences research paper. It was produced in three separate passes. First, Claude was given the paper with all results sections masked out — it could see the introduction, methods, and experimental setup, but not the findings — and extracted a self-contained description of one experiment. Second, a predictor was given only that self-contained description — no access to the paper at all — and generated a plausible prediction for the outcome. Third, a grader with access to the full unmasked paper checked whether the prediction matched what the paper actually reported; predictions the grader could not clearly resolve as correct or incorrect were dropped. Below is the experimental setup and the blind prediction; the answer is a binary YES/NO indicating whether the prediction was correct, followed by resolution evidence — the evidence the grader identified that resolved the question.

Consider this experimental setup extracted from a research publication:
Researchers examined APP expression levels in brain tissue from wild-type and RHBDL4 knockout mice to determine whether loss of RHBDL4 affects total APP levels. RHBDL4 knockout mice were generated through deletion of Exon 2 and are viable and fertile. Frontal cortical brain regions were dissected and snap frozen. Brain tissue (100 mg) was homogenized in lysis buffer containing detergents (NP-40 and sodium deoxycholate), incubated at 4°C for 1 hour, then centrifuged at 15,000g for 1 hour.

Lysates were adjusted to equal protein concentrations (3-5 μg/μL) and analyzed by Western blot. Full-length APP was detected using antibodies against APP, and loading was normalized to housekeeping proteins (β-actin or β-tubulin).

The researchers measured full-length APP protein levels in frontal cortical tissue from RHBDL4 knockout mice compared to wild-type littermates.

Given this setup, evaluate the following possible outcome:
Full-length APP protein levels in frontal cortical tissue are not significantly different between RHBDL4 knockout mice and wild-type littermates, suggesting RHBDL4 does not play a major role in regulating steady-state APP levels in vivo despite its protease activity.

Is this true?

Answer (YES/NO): NO